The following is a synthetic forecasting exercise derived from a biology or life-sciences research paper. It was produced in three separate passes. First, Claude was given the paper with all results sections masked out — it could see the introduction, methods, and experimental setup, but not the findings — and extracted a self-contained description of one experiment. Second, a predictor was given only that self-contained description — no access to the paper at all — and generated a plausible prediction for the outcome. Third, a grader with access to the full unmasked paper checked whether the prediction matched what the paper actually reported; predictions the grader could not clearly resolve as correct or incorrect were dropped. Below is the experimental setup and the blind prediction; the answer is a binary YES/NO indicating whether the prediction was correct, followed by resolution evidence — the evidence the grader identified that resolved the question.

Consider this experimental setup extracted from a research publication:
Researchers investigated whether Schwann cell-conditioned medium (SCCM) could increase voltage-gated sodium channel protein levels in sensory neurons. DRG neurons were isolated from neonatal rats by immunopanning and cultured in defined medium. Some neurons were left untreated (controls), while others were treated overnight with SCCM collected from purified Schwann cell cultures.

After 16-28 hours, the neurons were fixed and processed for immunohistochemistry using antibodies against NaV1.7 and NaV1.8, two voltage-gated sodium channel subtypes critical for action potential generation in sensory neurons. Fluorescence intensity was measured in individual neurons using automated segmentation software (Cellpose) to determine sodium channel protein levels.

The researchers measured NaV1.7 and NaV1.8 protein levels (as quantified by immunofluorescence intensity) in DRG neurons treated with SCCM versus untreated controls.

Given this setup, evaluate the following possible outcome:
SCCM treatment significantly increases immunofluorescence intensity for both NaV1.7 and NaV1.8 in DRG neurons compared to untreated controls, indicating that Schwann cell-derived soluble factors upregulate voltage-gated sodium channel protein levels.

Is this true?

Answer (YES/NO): YES